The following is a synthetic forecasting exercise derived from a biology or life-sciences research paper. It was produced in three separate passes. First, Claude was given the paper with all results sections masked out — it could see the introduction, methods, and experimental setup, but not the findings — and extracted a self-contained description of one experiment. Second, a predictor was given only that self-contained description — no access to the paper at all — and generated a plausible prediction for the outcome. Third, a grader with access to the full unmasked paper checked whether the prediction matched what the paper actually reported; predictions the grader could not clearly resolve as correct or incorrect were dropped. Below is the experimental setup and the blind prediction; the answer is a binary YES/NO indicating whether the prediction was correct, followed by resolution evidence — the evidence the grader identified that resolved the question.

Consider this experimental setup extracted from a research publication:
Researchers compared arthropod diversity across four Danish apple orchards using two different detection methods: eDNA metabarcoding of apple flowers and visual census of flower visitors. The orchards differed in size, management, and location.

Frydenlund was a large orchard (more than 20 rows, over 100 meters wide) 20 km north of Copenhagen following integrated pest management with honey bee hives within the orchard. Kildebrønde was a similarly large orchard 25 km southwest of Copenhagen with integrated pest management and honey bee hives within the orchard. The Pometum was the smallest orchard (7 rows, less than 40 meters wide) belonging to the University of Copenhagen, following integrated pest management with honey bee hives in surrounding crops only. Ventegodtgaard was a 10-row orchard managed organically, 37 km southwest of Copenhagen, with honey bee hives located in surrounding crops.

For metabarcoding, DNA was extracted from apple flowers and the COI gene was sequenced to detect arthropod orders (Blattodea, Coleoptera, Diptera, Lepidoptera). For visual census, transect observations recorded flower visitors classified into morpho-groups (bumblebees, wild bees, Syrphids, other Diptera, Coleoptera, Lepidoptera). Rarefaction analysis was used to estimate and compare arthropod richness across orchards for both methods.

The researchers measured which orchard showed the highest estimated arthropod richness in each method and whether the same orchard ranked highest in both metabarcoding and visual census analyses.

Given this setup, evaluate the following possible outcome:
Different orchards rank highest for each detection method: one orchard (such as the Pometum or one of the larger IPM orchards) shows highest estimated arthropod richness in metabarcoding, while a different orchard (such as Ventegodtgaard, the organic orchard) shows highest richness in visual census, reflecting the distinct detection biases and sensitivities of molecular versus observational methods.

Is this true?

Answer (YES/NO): NO